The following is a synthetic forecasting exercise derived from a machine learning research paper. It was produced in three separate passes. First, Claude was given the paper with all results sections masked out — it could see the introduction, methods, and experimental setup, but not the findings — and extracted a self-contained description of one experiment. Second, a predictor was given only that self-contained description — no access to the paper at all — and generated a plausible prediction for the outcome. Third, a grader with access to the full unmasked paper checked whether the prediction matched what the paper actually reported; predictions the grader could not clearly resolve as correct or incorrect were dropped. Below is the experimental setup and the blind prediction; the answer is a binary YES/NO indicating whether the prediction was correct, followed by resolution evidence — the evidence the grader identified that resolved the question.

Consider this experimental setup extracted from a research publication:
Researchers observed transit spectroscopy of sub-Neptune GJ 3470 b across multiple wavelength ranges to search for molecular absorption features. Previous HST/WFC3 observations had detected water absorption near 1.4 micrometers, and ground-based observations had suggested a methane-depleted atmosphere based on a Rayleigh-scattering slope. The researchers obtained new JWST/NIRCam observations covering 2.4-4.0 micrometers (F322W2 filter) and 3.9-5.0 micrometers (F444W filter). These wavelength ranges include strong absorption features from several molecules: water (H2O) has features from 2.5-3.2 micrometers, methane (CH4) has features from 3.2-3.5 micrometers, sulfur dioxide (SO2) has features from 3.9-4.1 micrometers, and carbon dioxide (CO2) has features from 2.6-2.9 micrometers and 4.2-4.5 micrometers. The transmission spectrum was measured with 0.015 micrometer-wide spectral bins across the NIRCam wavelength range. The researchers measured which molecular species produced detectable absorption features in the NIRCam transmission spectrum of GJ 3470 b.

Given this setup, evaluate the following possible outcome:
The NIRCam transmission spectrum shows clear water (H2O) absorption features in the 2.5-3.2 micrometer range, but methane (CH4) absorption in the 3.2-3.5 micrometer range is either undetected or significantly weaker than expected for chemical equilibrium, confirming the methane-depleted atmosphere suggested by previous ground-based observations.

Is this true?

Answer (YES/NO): YES